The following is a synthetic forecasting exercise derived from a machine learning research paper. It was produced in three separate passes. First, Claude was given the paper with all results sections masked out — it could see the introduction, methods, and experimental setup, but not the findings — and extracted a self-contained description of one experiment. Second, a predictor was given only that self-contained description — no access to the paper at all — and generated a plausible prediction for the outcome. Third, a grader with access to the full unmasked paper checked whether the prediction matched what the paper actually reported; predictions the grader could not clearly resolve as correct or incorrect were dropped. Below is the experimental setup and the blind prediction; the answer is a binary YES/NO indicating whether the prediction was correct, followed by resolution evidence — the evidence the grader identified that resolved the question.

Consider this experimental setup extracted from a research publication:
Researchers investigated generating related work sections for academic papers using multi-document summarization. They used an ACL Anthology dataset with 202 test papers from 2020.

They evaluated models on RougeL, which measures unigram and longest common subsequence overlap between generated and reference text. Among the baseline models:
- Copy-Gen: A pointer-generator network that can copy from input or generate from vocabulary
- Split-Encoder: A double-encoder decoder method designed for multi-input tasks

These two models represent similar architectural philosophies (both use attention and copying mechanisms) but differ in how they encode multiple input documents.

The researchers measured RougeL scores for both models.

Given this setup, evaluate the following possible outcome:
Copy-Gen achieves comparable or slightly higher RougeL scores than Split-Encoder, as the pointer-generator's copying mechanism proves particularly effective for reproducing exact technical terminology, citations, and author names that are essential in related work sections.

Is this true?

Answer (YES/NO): NO